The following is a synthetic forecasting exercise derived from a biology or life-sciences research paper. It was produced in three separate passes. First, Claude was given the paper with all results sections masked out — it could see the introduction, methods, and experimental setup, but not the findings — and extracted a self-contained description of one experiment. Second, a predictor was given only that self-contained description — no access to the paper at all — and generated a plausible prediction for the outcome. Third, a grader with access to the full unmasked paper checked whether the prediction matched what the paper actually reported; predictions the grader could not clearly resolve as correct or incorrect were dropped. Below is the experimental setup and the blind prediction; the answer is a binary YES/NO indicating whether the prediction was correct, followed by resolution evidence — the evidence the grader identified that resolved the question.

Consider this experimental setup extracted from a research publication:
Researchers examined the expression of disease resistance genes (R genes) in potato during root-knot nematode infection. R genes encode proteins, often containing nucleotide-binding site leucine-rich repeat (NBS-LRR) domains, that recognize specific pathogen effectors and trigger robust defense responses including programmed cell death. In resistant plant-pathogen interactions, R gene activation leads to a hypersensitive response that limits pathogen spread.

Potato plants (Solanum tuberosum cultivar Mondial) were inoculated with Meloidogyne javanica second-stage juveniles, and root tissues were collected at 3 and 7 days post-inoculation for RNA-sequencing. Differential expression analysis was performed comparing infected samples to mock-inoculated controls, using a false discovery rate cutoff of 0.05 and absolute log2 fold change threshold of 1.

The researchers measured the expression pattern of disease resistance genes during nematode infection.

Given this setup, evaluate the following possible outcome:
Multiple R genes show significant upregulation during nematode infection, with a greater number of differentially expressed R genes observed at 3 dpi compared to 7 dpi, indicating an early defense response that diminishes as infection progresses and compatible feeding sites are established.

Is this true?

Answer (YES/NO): NO